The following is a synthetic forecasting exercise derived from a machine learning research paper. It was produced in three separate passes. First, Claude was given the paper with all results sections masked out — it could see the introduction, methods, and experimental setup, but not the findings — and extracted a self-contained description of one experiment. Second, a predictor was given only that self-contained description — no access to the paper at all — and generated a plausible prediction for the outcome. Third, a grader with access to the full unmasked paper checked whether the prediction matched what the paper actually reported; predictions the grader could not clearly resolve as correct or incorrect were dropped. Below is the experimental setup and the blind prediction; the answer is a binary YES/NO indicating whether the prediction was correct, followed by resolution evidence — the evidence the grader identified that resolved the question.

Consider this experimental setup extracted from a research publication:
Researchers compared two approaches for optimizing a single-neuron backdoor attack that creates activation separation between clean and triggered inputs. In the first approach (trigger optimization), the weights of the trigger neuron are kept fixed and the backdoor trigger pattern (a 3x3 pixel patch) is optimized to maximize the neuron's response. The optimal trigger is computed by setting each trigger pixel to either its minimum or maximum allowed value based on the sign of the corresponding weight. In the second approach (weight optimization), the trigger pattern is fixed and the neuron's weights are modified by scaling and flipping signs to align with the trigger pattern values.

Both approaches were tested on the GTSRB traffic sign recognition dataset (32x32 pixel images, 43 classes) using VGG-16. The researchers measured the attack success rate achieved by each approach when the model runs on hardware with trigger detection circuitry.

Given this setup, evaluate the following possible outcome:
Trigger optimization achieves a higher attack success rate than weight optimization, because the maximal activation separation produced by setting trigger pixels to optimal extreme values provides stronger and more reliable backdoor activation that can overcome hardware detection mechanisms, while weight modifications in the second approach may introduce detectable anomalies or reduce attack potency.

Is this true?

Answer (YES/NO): NO